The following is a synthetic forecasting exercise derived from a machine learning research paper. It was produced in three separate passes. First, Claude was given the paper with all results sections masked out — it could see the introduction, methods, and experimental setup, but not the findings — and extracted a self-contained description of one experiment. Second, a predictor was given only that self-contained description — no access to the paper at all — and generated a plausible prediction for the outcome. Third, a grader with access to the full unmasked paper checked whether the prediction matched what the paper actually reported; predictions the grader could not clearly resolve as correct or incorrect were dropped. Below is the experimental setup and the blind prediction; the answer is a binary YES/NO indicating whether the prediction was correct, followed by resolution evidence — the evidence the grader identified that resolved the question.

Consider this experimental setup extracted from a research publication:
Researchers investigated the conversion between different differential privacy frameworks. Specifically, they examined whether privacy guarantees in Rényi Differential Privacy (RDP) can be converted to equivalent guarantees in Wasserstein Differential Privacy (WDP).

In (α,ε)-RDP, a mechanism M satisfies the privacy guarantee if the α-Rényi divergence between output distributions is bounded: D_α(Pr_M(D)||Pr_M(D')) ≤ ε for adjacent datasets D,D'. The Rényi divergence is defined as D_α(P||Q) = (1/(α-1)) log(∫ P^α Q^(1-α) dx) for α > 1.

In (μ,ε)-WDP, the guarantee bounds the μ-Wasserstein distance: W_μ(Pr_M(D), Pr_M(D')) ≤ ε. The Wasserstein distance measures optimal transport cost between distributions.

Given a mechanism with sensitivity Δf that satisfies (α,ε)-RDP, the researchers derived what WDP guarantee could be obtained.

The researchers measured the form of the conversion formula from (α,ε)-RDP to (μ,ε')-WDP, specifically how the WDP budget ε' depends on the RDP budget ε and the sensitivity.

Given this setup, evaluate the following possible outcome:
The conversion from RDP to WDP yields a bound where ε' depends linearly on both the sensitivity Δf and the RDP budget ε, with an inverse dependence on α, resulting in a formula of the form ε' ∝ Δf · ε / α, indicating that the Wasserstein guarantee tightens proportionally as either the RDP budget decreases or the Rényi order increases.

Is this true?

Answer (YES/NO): NO